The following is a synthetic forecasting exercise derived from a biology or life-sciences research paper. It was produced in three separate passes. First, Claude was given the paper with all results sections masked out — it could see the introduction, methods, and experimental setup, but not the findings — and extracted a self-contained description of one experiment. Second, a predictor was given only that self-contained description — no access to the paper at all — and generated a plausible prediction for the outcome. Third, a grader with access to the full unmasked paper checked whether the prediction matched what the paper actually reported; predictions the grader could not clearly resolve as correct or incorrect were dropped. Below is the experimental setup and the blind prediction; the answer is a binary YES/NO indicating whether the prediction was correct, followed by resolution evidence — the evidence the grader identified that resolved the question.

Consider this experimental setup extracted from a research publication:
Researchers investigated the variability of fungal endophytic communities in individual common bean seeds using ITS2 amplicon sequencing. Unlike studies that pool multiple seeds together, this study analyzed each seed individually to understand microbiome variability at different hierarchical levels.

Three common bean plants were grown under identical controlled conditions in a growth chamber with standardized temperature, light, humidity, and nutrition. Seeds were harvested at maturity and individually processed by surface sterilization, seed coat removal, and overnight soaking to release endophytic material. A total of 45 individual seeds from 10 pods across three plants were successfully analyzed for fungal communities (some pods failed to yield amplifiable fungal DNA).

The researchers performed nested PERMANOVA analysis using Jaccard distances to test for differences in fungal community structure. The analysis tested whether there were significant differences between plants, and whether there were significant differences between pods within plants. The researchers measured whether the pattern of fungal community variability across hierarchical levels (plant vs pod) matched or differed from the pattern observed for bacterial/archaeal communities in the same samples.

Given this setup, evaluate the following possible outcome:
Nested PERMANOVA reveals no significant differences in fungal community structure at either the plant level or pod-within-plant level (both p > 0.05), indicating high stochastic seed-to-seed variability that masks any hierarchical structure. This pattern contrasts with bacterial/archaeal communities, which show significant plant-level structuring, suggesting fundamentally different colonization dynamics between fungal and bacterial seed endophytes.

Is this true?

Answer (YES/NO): NO